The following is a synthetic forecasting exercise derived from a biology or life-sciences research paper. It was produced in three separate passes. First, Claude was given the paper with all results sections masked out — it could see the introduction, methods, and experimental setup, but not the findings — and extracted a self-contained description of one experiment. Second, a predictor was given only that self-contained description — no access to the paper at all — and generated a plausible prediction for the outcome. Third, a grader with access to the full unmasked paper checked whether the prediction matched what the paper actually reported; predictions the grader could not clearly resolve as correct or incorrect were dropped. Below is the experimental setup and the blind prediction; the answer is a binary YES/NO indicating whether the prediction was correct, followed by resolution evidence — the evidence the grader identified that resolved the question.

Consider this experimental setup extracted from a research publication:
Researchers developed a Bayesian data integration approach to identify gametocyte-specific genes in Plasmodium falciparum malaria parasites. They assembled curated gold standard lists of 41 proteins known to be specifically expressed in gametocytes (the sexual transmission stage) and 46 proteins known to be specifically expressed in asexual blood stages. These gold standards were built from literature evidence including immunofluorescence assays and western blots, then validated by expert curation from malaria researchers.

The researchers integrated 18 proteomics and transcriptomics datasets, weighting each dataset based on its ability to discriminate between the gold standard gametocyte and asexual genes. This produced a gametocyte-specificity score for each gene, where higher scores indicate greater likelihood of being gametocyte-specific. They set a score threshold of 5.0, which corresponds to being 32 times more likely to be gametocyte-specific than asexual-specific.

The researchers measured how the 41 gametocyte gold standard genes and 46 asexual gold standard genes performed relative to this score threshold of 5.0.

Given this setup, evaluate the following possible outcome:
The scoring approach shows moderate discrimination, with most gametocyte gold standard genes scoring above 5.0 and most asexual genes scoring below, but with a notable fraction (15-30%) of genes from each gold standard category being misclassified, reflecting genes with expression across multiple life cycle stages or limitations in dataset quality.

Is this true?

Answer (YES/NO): NO